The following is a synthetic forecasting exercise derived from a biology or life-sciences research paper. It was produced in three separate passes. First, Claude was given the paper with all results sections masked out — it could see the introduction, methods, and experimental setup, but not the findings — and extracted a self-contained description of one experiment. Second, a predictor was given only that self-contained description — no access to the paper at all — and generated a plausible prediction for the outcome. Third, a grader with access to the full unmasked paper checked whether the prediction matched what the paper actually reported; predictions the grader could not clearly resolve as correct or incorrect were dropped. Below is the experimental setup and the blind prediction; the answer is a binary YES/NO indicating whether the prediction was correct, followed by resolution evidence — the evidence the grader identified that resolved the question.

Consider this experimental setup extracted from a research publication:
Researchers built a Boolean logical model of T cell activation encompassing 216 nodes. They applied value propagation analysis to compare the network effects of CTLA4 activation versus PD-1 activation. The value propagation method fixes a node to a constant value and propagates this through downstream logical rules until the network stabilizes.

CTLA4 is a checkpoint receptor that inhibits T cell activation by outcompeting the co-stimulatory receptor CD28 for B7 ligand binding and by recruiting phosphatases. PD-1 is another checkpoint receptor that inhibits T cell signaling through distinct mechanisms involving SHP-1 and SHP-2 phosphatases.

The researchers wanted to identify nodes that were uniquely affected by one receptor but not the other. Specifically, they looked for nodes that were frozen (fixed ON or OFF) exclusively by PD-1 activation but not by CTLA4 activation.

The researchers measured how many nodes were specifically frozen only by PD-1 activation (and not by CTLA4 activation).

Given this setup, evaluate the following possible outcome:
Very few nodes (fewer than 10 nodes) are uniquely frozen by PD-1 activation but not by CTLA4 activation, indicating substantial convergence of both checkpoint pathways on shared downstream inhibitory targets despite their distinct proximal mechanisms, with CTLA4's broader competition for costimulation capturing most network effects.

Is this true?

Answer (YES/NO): YES